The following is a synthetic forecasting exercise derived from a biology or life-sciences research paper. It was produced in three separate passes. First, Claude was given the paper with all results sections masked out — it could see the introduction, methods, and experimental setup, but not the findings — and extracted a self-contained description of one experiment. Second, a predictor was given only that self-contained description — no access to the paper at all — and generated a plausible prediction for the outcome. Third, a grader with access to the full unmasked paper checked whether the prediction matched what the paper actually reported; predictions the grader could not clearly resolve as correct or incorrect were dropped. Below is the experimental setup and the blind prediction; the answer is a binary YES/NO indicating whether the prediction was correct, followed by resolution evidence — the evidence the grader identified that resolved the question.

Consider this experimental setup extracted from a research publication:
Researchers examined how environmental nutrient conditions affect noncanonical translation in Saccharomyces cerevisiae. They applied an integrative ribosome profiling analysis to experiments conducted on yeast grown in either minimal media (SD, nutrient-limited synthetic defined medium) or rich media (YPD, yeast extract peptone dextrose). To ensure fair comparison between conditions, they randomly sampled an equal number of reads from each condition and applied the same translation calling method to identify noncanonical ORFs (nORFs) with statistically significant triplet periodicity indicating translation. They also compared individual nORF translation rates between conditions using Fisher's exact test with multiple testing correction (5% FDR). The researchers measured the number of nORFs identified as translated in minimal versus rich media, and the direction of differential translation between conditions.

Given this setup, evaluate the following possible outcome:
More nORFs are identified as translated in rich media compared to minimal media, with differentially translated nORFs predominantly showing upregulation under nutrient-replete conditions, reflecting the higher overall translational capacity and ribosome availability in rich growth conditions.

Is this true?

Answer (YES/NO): NO